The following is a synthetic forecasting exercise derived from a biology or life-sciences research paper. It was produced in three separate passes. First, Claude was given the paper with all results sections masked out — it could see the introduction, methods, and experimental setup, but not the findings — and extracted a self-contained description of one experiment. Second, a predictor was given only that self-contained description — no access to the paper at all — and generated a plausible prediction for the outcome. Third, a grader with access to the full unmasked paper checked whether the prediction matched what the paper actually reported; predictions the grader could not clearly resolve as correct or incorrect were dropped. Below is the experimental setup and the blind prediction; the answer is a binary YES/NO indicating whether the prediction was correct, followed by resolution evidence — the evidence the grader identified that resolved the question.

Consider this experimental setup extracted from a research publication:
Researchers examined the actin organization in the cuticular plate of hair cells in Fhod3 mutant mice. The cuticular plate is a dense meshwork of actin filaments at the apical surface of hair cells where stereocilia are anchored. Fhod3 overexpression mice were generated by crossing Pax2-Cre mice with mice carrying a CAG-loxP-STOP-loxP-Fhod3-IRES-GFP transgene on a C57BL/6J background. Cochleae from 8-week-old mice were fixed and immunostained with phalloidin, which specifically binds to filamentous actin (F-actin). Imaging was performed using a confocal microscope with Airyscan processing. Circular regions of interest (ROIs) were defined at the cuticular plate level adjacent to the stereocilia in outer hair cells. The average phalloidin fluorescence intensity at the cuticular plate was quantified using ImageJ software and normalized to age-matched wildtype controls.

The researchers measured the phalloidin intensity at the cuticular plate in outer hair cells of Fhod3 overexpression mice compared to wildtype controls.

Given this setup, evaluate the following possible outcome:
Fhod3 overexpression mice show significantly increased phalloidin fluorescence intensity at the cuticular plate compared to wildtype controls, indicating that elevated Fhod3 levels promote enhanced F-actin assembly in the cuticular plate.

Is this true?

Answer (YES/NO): NO